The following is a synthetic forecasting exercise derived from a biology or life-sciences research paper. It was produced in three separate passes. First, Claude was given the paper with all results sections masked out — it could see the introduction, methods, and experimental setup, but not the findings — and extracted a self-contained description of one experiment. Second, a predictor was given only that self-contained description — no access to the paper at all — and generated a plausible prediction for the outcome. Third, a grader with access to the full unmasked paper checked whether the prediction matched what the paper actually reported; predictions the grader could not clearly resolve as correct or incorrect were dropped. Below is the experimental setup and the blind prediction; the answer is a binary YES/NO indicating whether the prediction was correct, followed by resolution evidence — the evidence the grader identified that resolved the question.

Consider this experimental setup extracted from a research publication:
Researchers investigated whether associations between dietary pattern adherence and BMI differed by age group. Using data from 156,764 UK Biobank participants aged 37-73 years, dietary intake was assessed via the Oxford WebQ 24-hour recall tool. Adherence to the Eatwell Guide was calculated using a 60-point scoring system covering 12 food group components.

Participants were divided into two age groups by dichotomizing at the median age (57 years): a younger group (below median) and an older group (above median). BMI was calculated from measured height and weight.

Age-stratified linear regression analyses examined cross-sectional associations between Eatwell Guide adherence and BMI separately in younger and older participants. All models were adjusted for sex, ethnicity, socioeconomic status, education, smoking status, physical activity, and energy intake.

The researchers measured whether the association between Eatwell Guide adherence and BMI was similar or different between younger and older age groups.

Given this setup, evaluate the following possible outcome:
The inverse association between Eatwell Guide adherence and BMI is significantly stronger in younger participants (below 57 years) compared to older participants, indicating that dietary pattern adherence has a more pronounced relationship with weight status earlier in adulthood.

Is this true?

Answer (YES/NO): YES